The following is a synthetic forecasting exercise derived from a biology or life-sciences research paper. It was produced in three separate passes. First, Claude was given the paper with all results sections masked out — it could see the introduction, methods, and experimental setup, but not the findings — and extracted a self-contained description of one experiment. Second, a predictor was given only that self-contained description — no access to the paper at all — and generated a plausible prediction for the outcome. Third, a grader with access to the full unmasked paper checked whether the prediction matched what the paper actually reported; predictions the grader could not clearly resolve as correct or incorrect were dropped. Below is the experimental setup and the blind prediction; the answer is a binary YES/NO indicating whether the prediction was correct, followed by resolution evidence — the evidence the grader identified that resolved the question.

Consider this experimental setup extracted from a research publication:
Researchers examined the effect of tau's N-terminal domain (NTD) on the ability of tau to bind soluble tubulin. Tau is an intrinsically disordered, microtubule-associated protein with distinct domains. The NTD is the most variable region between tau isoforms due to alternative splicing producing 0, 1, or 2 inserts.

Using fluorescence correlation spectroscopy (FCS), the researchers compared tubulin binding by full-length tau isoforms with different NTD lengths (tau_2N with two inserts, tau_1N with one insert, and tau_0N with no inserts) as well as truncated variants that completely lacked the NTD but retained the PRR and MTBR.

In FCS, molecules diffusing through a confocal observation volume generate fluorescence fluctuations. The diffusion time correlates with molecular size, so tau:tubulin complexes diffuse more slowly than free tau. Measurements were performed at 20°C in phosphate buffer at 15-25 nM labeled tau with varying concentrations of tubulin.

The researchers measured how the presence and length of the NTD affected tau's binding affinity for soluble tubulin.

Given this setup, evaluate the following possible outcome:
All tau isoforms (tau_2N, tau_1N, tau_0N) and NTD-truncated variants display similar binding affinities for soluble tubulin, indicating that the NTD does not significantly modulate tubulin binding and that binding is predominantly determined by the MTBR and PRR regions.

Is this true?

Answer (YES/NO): NO